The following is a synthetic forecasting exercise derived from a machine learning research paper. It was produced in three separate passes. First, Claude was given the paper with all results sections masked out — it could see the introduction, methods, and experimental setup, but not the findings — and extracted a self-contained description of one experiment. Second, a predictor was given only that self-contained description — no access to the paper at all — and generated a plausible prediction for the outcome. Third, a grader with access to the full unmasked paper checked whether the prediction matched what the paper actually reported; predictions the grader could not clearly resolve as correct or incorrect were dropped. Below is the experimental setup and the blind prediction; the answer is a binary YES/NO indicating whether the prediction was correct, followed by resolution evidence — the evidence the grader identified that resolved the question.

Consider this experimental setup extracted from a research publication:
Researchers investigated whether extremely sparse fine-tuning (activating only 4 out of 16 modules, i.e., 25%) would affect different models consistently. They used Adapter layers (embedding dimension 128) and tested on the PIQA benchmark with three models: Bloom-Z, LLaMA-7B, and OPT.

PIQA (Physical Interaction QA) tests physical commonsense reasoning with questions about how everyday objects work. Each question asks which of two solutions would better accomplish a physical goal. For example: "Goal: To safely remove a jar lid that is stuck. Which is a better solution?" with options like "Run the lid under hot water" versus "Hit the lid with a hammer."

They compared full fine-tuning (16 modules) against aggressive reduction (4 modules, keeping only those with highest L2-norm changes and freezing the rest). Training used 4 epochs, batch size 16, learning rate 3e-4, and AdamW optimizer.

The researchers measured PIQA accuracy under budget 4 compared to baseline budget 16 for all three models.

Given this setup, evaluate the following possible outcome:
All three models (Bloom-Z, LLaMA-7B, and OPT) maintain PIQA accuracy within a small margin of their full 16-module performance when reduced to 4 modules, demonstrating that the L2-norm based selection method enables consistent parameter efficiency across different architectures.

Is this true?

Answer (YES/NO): YES